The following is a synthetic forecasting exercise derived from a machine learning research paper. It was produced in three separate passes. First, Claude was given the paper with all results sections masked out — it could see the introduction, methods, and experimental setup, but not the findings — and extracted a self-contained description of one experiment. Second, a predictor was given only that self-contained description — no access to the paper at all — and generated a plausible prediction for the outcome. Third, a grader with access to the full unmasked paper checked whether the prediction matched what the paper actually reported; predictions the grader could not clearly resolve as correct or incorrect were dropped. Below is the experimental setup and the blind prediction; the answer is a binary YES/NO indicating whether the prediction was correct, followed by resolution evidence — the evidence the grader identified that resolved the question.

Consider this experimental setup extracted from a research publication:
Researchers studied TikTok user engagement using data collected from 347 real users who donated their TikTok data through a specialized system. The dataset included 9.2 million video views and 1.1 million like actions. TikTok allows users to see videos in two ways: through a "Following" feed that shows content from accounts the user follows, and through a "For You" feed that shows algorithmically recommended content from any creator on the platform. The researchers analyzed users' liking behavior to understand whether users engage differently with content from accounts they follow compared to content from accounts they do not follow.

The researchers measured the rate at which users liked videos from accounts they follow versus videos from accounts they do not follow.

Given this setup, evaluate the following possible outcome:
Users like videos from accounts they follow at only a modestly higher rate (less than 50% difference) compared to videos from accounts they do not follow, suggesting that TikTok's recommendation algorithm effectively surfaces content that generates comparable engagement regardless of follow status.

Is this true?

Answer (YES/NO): NO